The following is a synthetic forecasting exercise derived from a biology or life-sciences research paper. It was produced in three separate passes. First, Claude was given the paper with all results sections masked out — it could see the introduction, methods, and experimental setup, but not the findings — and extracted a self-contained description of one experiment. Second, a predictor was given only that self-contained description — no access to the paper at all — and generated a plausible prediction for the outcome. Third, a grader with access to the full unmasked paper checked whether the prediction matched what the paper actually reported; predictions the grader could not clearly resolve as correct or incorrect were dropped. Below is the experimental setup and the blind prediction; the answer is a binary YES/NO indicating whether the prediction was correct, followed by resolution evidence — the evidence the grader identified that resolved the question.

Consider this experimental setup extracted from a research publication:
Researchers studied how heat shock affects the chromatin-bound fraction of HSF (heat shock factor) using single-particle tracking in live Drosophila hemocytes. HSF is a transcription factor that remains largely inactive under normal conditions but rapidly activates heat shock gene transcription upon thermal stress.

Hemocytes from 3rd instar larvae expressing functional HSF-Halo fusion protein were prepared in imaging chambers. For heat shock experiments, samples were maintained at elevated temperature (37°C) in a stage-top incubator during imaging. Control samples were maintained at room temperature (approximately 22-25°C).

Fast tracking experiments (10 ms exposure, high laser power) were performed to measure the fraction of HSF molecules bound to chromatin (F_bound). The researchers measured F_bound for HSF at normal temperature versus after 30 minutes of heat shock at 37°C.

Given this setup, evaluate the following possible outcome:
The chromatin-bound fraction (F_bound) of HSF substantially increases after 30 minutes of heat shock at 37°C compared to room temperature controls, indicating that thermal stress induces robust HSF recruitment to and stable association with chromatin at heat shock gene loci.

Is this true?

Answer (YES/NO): YES